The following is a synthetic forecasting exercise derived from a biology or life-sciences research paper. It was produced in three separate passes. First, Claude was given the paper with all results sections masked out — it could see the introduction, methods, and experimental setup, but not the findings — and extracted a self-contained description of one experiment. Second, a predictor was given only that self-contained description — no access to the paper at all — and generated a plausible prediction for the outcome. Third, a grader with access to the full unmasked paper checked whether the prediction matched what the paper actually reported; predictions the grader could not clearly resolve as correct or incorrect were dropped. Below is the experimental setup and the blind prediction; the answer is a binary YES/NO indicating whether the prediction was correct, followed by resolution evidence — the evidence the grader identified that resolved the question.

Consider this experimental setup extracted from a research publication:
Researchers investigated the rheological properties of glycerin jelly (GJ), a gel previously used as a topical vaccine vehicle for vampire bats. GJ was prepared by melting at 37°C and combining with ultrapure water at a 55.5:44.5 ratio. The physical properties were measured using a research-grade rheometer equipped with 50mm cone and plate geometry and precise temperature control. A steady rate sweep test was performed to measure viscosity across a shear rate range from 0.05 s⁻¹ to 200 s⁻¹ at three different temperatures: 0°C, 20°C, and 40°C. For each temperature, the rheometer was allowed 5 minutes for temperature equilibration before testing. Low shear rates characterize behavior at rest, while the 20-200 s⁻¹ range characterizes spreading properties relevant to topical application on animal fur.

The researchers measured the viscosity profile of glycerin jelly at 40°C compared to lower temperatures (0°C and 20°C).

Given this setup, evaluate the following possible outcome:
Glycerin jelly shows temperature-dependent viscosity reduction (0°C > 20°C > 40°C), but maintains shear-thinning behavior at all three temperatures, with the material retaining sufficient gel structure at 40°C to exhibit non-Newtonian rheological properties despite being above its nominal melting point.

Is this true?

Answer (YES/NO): NO